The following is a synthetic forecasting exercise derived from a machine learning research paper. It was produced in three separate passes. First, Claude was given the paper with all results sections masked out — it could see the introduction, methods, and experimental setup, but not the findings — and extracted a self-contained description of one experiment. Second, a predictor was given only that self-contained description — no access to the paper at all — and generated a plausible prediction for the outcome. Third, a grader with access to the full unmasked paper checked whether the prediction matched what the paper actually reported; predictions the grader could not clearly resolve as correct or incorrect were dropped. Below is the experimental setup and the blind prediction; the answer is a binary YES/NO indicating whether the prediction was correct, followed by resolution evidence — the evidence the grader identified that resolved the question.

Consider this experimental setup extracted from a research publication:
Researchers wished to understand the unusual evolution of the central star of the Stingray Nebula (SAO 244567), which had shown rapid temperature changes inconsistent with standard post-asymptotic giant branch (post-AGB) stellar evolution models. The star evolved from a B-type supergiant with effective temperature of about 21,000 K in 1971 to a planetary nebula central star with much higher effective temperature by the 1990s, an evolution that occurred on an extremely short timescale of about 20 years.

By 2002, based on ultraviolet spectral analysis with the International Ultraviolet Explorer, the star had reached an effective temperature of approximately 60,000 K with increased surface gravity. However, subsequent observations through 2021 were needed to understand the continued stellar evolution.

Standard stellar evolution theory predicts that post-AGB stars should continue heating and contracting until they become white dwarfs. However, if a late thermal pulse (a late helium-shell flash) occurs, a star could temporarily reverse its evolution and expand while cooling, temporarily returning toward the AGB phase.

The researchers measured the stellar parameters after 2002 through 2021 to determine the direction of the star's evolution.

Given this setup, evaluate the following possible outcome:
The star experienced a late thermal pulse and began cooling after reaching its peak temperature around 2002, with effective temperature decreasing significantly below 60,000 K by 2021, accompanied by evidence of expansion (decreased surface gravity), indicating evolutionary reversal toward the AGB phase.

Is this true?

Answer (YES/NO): YES